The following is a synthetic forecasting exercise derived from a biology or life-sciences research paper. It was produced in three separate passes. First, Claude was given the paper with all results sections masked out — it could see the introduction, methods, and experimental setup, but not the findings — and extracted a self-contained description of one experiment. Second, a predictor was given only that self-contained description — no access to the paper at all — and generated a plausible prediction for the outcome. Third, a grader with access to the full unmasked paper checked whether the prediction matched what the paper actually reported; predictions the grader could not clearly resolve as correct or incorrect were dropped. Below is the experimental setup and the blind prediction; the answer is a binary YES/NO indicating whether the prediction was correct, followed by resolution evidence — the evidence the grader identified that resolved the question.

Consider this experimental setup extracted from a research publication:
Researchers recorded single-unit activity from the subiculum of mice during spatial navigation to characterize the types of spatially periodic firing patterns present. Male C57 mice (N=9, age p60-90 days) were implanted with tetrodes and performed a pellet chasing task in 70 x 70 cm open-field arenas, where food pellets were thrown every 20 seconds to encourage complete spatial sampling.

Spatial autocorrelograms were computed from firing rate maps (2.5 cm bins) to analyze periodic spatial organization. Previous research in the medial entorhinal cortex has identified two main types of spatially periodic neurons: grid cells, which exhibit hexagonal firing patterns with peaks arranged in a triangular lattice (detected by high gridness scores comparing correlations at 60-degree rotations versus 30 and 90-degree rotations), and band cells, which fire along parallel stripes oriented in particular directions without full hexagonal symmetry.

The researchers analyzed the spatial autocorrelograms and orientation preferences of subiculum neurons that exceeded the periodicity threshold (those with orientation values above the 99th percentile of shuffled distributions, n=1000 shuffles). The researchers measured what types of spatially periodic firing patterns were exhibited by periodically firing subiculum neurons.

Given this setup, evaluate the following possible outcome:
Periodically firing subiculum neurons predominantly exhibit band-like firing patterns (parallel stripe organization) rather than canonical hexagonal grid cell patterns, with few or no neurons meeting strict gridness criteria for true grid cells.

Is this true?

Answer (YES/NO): NO